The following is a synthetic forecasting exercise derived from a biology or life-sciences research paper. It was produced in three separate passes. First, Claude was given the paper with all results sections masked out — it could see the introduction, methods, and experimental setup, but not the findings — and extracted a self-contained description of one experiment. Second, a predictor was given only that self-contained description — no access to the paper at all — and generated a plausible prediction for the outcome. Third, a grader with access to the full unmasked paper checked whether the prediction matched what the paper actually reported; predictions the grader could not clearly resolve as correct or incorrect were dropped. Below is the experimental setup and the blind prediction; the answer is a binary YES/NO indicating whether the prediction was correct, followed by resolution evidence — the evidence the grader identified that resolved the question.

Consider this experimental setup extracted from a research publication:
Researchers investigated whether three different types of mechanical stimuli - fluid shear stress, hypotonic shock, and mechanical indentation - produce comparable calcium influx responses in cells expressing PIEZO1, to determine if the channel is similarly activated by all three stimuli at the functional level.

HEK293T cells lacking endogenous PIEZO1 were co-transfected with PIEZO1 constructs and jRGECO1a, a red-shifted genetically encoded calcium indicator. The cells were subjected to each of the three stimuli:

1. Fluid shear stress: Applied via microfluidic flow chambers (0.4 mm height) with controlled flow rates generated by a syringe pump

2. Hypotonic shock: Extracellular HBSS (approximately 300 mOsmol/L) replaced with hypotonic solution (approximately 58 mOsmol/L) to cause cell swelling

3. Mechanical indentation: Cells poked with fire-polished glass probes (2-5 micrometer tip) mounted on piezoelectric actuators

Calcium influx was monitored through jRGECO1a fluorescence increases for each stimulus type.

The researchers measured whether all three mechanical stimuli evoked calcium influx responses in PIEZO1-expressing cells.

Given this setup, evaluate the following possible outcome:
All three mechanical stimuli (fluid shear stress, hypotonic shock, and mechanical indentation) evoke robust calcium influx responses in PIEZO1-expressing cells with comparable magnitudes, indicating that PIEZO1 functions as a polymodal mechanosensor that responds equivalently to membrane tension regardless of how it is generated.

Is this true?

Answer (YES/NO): NO